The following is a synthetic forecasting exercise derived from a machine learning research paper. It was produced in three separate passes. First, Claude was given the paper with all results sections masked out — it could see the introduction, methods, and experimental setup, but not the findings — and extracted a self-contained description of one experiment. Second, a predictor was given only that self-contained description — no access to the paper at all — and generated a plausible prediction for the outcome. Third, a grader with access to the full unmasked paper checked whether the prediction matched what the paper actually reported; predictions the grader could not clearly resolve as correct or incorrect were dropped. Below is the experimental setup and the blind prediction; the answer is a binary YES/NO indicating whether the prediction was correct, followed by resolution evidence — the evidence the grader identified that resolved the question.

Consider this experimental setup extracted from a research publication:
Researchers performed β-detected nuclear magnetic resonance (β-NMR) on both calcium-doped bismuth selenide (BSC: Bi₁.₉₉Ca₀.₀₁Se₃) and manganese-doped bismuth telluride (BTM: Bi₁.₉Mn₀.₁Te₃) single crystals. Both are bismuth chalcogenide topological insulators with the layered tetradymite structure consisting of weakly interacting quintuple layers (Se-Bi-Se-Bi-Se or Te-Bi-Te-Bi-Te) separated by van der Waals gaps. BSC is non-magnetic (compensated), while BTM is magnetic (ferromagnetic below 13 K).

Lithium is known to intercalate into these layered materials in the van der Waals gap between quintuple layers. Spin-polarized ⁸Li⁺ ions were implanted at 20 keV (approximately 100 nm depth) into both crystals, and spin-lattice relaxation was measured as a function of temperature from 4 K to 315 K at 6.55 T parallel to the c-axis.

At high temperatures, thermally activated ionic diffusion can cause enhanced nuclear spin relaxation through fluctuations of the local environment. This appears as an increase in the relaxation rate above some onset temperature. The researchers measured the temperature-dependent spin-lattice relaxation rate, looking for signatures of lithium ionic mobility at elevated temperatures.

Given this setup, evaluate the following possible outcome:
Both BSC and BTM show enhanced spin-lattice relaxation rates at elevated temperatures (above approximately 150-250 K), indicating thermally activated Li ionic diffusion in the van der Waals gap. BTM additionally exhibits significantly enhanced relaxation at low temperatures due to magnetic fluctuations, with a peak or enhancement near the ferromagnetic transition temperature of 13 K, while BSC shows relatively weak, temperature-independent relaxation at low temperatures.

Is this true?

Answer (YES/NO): NO